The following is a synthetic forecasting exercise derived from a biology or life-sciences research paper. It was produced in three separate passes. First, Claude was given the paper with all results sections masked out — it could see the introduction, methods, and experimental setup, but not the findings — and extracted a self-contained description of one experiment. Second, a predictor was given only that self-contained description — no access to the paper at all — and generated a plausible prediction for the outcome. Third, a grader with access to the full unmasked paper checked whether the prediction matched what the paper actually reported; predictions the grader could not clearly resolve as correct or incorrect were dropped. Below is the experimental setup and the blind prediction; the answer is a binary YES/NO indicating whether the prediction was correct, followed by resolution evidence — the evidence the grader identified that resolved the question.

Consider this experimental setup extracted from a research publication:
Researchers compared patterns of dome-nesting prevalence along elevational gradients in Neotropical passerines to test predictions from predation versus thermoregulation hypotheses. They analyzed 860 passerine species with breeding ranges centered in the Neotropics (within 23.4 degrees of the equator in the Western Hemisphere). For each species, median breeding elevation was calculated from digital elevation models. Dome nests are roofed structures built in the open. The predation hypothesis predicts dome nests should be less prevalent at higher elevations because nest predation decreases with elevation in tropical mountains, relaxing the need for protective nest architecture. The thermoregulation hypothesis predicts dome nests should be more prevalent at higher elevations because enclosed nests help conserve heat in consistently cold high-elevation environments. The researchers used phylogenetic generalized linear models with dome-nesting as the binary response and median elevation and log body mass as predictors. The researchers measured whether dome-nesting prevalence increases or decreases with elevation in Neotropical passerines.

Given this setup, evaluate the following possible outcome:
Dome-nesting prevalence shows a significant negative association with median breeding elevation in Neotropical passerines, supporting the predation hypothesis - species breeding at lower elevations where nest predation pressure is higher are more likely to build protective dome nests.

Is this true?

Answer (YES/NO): NO